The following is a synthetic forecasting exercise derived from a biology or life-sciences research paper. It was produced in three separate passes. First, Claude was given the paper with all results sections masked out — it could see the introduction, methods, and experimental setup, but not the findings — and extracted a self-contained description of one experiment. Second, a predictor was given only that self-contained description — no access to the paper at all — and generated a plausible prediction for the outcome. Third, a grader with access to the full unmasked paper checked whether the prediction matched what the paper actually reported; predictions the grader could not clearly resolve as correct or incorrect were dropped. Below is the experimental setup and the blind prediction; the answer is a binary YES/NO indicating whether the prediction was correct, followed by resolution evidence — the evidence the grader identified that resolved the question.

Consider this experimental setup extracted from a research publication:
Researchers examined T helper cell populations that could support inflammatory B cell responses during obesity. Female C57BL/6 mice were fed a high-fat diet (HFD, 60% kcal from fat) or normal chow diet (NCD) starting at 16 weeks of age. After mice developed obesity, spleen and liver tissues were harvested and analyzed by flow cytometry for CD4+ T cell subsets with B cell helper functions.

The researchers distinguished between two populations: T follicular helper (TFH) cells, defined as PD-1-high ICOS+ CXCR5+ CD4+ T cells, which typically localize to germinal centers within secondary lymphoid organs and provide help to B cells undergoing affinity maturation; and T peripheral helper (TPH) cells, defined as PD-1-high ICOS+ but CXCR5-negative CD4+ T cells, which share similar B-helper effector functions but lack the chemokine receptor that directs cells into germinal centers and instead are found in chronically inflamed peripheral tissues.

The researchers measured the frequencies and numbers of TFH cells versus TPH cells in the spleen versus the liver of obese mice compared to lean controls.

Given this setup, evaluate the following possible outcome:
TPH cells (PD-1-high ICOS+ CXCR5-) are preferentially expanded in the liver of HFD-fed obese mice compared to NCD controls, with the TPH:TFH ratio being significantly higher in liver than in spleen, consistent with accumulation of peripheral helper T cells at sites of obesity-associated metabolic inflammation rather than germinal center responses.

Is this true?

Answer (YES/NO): YES